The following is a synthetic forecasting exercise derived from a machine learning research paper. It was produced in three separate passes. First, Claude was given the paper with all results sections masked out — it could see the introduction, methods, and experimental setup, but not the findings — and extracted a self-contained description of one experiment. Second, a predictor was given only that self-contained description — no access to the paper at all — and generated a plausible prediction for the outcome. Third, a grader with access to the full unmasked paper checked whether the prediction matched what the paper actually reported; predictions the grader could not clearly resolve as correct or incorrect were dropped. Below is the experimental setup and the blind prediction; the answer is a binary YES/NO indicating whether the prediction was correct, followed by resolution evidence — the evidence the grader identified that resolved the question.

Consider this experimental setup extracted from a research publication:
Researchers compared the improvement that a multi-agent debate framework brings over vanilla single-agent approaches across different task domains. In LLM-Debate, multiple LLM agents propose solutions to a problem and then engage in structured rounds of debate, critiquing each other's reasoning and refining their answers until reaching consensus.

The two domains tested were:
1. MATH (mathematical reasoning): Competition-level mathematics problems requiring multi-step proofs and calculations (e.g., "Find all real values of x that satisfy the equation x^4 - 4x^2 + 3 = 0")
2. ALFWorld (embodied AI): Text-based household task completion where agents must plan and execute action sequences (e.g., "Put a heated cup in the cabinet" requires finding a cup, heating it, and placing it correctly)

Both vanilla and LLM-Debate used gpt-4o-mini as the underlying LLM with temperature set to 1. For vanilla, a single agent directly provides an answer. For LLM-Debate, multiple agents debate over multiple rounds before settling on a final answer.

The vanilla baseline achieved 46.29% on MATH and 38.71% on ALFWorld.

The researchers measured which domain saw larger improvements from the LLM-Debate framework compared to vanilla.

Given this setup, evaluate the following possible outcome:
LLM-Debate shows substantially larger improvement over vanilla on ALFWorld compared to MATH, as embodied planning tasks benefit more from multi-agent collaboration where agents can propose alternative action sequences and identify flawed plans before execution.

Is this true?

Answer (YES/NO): YES